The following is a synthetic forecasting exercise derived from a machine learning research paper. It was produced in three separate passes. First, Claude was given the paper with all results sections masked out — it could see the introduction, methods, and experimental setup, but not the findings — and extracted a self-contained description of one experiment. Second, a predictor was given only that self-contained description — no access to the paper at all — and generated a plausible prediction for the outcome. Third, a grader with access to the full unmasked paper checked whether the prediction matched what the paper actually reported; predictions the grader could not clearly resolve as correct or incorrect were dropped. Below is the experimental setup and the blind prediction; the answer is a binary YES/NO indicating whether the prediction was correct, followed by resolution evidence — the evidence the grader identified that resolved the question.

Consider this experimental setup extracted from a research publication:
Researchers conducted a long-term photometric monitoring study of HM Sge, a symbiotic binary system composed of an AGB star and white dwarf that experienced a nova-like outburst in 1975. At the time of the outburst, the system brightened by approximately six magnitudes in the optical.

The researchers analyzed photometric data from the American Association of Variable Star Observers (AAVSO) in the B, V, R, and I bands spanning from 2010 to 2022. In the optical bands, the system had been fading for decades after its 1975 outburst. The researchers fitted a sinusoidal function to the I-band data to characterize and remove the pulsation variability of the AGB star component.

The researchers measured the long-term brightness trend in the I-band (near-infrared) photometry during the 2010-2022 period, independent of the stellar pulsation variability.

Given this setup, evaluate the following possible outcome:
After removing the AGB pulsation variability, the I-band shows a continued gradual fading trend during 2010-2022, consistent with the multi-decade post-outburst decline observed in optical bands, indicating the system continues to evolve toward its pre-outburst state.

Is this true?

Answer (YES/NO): NO